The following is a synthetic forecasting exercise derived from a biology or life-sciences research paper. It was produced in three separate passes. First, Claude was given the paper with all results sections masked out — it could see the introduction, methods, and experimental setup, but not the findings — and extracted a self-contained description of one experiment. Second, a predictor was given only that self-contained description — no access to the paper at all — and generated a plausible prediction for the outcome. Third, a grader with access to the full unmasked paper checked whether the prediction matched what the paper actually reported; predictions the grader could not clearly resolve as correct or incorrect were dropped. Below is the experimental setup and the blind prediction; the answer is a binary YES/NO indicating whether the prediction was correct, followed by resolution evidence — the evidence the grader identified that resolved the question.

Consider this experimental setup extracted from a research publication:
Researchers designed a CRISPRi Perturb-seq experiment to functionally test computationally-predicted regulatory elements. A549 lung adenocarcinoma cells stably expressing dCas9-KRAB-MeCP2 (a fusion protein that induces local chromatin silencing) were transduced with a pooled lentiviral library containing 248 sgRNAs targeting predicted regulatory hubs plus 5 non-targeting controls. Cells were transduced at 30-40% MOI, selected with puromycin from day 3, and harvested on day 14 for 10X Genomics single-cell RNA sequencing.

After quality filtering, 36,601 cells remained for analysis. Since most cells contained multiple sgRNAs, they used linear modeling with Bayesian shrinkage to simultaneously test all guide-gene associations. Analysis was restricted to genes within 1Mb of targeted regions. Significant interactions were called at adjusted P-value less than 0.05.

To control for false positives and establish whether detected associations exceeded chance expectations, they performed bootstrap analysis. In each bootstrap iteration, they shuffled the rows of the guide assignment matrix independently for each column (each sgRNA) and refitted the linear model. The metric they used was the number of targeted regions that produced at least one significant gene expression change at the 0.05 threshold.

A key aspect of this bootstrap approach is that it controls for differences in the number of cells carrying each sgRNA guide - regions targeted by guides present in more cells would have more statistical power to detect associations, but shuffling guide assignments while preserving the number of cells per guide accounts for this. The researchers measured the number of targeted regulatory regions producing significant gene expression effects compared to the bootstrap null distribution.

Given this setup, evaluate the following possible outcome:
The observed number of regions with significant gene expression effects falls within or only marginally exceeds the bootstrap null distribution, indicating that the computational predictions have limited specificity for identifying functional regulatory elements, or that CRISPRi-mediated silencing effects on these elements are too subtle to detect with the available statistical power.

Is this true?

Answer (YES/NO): NO